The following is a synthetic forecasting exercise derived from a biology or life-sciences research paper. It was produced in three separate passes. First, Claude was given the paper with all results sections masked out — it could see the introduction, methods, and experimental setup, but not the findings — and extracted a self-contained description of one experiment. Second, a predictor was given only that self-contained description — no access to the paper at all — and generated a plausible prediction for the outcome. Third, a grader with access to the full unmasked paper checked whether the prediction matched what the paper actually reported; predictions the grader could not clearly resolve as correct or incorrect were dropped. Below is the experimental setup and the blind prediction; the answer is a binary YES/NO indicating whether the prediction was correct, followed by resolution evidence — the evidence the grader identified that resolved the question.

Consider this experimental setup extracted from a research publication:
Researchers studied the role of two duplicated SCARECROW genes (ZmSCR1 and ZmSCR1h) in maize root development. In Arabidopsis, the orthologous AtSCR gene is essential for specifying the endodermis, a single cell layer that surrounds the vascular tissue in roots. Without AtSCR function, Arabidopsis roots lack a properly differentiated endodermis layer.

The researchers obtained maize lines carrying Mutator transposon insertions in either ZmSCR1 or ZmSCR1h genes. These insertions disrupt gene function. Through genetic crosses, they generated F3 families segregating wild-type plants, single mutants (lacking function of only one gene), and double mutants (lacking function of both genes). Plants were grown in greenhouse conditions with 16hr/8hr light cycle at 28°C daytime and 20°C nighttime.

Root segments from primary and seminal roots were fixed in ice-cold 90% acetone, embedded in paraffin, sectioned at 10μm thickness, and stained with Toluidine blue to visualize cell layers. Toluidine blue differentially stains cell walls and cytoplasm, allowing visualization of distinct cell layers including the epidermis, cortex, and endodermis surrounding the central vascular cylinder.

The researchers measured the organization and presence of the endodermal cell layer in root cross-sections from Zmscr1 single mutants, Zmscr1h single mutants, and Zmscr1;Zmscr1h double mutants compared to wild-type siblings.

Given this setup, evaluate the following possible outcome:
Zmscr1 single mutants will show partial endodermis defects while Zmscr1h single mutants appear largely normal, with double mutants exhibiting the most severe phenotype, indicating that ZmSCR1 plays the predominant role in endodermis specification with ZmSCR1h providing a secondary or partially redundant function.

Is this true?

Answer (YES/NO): NO